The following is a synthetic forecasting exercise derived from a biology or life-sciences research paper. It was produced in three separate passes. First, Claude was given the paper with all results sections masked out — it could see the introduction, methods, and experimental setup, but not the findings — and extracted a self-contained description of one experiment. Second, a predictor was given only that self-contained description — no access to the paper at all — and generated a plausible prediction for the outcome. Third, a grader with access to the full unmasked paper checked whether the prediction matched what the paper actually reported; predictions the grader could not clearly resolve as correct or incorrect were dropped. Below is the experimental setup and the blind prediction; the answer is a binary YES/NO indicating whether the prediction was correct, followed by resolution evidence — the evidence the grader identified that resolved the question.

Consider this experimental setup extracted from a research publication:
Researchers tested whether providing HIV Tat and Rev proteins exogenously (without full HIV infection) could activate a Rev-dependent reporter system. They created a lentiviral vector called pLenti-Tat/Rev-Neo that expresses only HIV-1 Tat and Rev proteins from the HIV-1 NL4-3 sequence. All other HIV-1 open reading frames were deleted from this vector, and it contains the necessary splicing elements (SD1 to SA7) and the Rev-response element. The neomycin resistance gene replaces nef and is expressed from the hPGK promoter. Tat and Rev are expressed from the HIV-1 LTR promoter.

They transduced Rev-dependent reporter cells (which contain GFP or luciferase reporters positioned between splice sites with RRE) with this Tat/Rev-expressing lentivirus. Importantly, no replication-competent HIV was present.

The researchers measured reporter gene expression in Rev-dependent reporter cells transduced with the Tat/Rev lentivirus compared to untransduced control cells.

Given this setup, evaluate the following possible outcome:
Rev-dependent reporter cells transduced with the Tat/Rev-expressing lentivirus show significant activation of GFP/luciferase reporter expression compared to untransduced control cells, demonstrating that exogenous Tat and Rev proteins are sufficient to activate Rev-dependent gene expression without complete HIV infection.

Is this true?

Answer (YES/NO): YES